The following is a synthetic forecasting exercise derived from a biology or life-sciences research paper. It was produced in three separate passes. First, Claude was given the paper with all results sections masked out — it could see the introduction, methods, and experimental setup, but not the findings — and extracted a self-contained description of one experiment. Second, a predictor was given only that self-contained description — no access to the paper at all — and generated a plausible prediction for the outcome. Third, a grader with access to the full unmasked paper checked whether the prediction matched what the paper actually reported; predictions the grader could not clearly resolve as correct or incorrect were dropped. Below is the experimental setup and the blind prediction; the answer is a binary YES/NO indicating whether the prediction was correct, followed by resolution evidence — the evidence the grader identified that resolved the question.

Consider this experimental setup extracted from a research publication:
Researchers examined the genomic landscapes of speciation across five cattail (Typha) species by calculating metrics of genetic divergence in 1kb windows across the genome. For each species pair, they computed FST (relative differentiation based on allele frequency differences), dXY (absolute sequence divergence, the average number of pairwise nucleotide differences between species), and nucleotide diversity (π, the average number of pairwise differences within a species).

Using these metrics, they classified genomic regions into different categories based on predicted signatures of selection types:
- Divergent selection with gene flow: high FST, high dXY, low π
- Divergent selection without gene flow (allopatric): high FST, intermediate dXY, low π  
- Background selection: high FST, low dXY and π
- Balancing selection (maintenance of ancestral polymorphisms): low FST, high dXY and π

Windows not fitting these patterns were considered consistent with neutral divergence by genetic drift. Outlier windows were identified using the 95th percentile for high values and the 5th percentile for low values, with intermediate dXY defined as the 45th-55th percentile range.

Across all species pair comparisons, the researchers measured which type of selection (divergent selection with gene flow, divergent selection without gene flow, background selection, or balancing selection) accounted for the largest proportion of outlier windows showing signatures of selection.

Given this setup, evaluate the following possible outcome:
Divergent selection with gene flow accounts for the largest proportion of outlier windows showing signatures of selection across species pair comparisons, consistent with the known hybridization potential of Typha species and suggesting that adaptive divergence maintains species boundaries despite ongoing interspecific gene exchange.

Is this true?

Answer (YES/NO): NO